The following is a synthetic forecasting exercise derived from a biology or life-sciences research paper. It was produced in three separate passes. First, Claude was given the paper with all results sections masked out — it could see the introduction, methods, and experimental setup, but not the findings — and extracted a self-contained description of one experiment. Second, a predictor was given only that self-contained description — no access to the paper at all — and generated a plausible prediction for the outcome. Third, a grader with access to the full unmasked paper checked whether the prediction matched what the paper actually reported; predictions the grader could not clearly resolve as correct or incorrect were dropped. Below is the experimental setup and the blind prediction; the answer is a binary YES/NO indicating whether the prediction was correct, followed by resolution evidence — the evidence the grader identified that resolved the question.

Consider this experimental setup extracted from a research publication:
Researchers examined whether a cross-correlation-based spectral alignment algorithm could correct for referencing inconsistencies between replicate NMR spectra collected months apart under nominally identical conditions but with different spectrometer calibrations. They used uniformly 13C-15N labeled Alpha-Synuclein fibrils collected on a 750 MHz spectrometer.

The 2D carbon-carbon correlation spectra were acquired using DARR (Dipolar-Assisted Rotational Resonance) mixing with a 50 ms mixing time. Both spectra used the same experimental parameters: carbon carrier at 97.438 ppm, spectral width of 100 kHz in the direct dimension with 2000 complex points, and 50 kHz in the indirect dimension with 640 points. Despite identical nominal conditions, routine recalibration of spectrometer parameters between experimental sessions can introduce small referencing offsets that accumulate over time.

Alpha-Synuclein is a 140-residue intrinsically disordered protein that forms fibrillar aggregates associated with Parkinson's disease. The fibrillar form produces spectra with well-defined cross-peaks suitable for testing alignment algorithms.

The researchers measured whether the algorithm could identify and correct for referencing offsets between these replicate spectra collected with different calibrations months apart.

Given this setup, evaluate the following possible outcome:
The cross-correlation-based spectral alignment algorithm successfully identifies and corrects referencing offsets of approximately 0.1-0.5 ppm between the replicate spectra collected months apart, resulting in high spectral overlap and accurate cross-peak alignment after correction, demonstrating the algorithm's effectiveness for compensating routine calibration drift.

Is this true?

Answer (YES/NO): NO